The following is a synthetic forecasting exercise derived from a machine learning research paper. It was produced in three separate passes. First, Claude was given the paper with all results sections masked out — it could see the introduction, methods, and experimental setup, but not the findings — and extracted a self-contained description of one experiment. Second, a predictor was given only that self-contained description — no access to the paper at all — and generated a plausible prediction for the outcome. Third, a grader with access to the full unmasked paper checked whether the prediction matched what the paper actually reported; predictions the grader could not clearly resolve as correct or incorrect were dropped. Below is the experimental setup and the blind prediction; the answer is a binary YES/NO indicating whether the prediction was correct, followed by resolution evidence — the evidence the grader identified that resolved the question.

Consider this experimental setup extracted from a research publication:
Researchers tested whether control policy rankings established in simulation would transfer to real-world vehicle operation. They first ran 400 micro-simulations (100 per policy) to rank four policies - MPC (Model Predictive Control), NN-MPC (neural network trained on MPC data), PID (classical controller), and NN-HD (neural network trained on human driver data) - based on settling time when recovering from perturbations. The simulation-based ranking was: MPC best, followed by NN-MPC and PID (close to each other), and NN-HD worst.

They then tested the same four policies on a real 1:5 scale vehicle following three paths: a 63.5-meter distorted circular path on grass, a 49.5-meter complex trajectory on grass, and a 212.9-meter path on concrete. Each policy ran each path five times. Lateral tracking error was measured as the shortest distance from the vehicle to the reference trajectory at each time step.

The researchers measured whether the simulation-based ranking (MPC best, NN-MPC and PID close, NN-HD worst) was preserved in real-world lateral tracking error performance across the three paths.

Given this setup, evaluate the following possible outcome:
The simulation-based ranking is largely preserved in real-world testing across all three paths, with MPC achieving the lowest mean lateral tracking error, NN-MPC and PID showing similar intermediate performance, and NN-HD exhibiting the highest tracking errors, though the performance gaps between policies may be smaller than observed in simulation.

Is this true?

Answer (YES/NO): NO